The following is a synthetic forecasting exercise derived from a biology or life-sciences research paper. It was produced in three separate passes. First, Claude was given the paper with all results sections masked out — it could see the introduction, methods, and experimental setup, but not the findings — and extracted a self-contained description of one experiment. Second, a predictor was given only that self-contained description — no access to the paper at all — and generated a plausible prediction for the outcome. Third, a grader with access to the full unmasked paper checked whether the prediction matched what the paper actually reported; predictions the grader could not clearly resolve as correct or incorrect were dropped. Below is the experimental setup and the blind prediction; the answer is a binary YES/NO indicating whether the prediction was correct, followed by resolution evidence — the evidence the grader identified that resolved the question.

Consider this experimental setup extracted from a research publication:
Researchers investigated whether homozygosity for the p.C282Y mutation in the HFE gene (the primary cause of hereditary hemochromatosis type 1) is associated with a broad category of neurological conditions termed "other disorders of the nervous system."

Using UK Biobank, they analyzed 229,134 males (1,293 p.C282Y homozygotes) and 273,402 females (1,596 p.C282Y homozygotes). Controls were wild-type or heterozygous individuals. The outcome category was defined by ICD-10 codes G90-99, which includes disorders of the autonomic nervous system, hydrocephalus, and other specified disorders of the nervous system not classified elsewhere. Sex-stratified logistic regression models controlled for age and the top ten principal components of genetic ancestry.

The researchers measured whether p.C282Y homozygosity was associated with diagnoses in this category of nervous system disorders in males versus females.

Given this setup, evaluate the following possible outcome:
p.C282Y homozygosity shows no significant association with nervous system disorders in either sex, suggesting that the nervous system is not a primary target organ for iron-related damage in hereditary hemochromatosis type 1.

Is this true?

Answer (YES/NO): NO